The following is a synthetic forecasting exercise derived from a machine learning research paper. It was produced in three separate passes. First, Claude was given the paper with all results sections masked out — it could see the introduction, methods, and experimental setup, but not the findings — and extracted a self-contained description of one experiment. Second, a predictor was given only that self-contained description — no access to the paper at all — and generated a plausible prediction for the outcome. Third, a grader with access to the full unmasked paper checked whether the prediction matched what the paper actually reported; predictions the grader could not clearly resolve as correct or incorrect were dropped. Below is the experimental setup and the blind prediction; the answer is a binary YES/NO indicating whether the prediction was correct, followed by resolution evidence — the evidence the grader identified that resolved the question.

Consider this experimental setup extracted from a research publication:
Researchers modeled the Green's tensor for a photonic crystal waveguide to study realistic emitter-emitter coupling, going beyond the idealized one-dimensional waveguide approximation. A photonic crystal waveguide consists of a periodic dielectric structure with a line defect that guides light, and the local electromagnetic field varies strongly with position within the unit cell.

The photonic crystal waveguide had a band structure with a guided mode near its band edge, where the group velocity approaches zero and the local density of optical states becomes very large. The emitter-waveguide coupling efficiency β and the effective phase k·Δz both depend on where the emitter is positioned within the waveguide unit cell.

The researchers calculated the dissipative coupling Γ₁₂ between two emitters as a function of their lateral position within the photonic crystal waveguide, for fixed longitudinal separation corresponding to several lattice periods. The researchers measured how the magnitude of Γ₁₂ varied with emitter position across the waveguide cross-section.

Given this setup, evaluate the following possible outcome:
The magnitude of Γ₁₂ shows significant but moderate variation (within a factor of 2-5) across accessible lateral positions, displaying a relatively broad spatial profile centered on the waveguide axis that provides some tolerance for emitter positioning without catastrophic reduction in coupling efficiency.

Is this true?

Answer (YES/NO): NO